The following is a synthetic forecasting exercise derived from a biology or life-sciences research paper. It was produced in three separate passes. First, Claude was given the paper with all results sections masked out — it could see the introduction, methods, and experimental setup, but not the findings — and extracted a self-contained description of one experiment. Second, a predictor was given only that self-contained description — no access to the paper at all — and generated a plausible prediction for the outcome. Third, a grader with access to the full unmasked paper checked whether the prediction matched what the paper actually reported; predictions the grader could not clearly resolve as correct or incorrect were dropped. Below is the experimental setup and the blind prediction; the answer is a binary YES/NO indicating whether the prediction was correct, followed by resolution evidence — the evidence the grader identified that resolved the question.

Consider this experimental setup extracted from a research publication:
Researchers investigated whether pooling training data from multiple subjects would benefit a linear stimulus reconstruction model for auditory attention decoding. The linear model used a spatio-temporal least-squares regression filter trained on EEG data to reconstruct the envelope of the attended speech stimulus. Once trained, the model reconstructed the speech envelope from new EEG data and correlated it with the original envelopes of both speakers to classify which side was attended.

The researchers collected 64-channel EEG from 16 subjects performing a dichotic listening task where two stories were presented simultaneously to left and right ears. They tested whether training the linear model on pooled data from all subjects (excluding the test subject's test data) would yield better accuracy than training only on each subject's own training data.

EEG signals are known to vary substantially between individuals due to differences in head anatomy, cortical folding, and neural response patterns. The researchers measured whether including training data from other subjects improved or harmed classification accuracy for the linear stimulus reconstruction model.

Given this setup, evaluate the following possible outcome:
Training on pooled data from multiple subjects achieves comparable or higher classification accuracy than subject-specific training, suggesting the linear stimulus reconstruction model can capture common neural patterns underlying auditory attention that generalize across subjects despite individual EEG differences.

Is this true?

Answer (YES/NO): NO